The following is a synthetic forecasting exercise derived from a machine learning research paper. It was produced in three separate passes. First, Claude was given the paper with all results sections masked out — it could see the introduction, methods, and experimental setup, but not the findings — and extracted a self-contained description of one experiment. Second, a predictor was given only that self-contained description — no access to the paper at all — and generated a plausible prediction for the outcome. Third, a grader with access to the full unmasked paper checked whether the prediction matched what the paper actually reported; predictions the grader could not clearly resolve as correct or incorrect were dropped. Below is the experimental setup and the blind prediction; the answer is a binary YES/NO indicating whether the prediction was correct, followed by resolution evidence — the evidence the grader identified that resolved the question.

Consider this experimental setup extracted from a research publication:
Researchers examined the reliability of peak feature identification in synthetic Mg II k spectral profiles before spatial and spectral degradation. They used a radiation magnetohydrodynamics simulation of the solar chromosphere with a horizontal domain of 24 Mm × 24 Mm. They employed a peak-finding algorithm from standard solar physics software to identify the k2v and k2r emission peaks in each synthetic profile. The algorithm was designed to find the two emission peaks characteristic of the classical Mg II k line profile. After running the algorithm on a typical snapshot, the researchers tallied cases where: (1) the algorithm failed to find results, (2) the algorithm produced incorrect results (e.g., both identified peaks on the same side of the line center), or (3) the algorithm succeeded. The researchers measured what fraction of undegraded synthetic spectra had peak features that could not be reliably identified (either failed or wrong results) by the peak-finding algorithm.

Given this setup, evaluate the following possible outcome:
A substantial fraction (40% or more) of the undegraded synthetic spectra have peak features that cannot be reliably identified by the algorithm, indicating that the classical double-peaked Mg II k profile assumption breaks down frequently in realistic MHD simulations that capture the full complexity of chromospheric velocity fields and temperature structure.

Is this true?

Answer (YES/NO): NO